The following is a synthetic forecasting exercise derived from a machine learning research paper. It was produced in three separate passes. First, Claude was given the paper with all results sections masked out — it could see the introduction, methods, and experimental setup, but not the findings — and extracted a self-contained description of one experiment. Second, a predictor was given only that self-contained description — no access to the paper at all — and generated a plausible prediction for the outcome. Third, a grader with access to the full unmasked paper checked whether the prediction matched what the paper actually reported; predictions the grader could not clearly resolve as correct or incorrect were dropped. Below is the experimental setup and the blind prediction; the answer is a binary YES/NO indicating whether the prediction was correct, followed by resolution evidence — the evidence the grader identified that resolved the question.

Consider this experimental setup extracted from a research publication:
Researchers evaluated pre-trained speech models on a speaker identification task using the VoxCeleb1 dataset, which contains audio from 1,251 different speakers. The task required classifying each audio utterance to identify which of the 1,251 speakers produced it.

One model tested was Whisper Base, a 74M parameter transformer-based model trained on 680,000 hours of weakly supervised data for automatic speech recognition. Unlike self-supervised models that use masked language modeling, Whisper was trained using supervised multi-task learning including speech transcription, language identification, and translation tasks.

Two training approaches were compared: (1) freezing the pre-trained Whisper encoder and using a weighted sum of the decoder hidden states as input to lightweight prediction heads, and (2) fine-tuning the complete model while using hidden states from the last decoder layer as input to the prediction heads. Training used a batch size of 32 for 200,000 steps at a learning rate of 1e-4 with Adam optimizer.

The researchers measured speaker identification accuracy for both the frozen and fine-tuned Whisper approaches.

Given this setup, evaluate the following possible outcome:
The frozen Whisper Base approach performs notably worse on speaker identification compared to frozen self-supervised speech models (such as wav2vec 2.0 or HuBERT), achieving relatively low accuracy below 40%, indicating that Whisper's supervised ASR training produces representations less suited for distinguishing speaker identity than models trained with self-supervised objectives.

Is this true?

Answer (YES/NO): YES